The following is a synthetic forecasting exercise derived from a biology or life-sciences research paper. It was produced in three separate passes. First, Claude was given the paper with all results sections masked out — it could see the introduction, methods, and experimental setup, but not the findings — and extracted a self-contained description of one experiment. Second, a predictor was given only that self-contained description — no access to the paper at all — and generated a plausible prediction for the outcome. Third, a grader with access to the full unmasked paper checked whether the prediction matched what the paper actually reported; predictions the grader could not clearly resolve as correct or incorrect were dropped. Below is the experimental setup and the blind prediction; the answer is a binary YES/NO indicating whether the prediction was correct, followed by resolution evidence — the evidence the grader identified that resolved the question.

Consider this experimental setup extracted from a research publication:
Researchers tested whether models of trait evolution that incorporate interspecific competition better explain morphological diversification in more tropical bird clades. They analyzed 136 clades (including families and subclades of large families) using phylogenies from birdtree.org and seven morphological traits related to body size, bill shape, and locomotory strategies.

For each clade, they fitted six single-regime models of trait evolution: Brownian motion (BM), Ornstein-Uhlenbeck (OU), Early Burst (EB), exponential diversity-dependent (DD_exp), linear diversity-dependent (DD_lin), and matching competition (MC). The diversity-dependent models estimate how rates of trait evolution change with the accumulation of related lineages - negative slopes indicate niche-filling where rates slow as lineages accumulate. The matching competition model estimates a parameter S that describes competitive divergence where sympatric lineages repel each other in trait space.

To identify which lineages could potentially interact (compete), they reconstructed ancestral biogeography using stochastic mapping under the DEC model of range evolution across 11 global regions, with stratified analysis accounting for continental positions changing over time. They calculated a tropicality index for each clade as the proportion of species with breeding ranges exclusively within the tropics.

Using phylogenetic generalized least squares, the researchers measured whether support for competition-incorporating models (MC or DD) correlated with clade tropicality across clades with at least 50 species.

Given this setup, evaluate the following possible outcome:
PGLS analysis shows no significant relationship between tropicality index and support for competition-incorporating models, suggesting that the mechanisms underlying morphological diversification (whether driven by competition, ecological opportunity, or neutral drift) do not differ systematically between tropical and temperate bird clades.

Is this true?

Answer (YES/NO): NO